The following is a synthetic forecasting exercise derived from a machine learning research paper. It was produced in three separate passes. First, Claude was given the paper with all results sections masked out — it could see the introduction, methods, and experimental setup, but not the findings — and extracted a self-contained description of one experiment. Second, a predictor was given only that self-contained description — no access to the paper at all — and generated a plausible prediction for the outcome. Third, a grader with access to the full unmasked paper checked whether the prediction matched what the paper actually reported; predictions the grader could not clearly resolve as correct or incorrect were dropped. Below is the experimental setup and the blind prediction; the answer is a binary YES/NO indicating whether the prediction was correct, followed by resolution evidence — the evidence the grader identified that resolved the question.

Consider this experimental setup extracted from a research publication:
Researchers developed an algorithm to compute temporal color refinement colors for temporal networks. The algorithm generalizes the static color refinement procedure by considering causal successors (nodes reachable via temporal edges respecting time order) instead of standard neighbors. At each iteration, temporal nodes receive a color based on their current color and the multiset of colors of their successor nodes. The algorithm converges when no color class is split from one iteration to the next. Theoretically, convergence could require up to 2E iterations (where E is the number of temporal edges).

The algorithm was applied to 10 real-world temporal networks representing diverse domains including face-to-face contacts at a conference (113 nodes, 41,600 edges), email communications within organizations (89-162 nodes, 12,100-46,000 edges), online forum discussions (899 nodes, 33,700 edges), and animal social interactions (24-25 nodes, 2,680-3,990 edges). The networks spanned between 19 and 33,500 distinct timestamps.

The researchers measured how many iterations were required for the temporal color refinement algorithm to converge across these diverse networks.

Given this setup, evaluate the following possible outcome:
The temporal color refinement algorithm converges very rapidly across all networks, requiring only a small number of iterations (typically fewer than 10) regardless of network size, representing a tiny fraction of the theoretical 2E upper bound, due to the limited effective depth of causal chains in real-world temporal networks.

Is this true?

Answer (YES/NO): YES